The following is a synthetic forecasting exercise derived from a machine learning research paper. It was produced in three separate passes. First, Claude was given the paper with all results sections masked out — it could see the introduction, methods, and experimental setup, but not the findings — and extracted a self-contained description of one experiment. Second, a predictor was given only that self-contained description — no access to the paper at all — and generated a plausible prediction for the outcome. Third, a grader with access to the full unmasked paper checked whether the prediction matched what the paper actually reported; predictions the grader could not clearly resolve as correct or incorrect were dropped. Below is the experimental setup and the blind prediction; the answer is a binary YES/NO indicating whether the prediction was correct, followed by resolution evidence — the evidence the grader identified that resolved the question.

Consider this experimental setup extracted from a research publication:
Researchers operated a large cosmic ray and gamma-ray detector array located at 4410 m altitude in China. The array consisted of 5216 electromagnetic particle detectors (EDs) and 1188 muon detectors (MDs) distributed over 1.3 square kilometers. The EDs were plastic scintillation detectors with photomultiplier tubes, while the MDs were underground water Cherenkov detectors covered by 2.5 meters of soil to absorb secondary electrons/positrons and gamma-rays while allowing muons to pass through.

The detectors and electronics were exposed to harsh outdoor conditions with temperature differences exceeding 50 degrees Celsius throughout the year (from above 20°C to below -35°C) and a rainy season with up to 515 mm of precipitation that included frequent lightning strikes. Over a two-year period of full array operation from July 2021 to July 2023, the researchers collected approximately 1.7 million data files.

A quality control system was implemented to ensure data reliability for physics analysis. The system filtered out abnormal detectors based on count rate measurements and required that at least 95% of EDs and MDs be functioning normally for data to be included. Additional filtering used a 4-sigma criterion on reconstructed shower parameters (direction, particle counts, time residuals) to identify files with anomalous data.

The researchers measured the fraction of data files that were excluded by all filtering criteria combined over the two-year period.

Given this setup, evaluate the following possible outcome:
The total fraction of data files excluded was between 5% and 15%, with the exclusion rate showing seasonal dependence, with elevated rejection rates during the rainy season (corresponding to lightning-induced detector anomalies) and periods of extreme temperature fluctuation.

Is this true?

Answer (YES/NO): NO